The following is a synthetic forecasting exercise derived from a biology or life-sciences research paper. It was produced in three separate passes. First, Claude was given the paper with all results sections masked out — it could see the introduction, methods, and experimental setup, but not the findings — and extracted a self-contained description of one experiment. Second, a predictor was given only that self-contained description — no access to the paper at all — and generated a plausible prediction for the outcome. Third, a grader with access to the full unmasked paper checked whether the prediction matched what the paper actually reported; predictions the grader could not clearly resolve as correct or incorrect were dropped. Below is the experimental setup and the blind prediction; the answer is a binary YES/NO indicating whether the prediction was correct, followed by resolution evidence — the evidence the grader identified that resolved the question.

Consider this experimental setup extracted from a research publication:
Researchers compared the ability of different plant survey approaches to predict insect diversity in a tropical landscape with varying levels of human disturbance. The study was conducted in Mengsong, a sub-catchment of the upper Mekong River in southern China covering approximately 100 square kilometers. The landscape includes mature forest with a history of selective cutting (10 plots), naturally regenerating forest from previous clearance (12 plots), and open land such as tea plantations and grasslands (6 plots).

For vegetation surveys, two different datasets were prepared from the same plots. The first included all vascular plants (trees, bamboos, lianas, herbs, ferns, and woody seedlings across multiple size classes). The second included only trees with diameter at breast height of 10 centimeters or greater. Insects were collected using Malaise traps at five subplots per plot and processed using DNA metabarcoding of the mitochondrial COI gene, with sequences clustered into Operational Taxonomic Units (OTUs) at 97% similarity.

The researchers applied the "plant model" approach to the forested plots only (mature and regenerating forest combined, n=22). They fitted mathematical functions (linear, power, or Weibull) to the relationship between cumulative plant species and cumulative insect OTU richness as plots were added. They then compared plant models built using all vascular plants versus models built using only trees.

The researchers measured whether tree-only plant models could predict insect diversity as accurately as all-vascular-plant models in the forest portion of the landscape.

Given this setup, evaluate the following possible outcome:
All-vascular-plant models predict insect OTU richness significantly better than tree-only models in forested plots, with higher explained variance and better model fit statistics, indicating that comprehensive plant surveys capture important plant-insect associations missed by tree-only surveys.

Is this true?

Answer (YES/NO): NO